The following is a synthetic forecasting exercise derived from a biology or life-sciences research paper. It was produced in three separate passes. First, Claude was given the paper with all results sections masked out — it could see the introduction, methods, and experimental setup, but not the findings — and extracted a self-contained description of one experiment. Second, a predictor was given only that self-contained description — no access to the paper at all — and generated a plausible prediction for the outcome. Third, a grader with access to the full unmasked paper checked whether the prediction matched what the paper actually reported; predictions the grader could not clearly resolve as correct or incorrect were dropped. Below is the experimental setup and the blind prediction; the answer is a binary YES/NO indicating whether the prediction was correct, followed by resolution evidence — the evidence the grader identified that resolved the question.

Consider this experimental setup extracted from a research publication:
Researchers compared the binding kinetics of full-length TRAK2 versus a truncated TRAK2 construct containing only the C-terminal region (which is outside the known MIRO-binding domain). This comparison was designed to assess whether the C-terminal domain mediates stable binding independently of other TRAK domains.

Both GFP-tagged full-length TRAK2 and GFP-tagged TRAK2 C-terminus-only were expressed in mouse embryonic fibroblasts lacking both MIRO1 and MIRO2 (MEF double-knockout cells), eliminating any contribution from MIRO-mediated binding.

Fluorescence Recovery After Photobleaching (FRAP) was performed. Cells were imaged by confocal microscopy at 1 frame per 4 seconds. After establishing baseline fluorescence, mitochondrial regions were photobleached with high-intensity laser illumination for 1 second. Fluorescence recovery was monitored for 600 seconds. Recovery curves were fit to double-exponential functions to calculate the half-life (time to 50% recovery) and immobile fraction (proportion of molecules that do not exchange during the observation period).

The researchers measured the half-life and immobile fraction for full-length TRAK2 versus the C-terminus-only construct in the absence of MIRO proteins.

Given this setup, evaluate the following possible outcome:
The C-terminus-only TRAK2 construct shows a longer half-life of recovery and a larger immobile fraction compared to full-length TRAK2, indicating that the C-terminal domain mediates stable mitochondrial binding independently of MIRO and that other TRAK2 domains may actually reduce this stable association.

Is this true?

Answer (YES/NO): NO